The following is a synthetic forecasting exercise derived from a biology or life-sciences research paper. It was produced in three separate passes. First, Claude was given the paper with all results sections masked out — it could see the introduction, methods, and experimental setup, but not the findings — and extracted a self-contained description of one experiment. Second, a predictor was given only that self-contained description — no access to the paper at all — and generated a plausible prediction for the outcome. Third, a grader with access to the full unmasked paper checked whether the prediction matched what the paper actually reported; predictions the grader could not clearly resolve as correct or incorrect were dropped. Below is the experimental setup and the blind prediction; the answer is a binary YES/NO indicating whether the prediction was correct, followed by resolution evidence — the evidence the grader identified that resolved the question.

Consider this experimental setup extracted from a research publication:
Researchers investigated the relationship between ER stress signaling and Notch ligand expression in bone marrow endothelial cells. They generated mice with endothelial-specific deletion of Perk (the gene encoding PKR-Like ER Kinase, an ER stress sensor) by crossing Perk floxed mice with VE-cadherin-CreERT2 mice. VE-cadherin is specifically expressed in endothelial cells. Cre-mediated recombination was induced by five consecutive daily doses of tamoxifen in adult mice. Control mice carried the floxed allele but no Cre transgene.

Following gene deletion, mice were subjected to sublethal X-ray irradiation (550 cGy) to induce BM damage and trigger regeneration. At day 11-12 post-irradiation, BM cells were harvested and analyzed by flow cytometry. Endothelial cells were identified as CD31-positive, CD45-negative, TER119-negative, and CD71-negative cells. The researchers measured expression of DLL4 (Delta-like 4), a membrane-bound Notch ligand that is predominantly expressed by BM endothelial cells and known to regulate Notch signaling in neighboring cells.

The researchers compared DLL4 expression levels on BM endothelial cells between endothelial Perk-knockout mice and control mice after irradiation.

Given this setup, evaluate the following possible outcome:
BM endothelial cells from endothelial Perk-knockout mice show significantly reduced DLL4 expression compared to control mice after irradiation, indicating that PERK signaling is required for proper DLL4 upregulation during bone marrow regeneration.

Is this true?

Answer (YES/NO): NO